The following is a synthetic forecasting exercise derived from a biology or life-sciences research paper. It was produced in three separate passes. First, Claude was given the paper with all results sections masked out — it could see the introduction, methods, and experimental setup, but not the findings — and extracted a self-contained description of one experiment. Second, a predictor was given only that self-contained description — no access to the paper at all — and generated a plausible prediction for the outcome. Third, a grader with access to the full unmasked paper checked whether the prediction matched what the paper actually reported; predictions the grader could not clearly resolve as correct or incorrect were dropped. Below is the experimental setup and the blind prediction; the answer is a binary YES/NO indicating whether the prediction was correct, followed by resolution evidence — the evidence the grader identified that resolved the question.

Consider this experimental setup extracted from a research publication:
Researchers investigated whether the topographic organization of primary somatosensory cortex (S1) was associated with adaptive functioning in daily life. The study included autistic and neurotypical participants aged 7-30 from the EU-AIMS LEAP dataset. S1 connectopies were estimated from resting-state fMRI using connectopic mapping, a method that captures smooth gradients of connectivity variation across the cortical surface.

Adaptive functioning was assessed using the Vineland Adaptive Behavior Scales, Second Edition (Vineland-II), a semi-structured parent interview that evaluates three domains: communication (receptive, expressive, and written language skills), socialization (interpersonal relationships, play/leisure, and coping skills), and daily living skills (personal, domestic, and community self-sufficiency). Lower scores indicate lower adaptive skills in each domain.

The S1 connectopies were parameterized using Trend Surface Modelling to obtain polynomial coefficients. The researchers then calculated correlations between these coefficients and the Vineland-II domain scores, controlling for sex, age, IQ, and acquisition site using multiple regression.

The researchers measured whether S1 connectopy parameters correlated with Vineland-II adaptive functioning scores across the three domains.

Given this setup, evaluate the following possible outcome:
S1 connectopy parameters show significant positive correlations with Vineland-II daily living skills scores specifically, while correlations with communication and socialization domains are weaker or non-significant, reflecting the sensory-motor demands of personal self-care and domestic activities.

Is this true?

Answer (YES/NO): NO